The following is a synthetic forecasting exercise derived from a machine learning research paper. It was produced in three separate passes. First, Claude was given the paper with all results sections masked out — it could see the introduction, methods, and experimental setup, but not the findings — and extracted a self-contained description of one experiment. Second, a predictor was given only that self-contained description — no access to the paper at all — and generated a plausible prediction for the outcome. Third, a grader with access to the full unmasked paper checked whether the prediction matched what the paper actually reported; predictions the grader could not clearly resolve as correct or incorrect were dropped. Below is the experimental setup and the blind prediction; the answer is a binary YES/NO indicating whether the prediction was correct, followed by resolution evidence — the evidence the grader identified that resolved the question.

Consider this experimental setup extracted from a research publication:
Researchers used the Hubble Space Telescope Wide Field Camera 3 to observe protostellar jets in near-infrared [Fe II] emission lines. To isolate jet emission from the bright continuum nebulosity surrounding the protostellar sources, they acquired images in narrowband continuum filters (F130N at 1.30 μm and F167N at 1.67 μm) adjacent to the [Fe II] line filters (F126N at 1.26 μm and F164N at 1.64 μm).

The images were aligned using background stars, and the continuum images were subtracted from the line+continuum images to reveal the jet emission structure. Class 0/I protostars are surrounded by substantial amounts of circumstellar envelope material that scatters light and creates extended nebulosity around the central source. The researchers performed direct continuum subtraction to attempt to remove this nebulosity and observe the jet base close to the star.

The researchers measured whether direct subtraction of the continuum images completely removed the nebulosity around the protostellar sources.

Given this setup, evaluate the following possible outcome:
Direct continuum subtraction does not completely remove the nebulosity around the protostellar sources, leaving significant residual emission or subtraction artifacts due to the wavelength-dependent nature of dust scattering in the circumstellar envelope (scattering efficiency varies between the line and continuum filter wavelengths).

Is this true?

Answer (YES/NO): NO